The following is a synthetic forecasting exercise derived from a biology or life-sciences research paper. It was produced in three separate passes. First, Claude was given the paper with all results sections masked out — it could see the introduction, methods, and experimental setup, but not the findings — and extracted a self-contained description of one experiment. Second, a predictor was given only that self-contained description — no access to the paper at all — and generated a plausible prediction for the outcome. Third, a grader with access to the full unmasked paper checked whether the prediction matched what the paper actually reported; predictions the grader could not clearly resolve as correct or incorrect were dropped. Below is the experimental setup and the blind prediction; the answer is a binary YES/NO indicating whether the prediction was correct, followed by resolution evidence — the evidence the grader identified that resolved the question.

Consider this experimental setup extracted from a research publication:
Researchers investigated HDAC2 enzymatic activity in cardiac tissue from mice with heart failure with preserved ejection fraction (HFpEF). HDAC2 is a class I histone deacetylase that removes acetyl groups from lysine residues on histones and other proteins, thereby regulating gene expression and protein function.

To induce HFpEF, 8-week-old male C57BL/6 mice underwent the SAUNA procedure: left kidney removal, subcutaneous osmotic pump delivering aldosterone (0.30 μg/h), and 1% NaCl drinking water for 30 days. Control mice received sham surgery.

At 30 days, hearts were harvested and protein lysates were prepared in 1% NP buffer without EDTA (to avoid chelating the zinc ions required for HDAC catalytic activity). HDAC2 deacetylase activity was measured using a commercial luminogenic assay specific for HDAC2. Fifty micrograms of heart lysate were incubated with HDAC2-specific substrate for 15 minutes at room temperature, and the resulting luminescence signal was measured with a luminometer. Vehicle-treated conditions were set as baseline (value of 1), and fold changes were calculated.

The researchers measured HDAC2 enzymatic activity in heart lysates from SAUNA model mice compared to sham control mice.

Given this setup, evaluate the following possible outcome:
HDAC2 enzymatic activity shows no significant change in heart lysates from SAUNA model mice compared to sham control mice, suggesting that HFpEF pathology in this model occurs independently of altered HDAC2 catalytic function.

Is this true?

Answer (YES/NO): YES